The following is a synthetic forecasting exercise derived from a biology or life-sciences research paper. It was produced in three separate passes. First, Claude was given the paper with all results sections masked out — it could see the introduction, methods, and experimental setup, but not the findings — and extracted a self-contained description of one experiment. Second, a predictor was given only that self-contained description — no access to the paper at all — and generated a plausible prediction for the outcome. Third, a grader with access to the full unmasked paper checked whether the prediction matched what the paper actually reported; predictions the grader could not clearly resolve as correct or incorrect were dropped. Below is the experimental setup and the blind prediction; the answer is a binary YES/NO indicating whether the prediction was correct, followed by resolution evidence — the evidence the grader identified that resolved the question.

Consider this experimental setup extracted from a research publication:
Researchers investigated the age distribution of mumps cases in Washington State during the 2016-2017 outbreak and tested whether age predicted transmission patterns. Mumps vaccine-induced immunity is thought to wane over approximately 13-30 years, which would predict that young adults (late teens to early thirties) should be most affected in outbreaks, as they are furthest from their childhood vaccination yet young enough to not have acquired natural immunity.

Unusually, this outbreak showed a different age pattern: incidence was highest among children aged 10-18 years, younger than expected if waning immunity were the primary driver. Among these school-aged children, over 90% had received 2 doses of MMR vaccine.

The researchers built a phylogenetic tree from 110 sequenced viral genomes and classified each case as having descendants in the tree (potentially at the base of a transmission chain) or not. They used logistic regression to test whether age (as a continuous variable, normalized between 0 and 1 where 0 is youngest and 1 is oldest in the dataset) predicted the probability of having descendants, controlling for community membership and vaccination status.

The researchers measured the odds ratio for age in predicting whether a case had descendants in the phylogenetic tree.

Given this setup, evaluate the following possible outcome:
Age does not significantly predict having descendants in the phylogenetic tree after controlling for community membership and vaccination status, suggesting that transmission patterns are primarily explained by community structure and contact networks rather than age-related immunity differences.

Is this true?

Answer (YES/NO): YES